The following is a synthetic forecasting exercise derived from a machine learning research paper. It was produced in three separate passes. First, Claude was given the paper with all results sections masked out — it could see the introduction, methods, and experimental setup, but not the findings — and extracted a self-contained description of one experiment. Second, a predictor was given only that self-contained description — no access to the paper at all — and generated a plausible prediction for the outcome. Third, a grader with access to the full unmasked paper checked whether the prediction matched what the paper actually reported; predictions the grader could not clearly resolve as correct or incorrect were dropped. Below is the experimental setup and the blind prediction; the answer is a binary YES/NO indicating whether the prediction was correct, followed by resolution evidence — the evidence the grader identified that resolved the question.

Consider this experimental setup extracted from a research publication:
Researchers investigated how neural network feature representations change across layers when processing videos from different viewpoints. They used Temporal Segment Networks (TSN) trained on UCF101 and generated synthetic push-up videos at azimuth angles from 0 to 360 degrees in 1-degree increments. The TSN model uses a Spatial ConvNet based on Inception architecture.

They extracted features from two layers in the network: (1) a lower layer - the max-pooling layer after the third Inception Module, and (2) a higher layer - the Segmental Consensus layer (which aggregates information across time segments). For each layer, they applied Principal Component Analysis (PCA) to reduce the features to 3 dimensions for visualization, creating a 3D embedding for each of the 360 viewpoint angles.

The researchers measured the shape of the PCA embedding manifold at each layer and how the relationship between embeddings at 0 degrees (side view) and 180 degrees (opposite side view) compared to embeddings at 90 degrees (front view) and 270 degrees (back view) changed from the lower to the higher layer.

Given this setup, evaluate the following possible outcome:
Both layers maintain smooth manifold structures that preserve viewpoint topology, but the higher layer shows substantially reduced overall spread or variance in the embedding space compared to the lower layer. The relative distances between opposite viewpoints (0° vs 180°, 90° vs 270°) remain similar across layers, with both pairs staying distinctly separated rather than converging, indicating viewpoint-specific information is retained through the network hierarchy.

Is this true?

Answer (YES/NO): NO